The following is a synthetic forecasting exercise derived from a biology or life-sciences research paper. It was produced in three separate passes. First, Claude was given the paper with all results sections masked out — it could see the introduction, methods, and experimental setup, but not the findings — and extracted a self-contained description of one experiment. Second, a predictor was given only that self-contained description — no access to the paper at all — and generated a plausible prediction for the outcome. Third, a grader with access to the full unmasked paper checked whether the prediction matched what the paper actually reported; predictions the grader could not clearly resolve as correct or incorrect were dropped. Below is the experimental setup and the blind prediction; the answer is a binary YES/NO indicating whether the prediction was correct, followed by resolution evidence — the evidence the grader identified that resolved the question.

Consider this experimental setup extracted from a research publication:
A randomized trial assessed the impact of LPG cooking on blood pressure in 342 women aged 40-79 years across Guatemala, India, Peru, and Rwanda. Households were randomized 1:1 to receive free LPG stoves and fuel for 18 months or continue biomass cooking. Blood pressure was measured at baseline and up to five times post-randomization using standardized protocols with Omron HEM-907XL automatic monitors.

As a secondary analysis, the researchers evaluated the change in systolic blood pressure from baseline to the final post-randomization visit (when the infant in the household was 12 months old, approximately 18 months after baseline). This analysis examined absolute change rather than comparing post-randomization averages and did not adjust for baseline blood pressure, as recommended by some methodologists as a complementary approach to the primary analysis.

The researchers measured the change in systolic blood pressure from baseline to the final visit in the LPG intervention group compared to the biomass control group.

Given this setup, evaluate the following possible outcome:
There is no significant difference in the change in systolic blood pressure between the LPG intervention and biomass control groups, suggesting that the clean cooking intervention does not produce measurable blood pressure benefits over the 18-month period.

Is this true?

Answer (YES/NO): YES